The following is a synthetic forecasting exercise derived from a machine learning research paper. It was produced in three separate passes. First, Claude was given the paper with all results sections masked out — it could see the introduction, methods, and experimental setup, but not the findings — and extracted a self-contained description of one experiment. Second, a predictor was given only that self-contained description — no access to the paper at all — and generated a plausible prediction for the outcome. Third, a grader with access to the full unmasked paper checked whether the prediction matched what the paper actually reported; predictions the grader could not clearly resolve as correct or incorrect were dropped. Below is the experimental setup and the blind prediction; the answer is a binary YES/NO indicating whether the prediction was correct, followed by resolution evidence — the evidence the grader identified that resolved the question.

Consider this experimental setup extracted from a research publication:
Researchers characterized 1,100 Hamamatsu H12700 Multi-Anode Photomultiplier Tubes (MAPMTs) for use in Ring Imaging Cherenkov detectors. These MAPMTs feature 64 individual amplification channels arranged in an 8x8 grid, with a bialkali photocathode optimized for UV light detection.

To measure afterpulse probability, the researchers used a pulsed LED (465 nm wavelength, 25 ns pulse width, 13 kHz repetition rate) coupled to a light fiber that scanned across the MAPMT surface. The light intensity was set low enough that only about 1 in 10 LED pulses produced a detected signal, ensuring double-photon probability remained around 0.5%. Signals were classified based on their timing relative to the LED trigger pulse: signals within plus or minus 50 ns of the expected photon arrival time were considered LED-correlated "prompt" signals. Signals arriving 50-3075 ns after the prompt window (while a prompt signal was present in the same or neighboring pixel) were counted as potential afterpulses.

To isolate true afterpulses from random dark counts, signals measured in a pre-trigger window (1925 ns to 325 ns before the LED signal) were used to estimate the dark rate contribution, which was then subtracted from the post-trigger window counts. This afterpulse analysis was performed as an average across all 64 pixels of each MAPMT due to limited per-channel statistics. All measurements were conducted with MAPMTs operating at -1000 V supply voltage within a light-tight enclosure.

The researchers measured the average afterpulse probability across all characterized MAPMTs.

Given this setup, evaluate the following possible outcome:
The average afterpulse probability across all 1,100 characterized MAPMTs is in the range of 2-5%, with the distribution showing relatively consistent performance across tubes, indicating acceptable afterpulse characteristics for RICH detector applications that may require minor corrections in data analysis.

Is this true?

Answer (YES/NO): NO